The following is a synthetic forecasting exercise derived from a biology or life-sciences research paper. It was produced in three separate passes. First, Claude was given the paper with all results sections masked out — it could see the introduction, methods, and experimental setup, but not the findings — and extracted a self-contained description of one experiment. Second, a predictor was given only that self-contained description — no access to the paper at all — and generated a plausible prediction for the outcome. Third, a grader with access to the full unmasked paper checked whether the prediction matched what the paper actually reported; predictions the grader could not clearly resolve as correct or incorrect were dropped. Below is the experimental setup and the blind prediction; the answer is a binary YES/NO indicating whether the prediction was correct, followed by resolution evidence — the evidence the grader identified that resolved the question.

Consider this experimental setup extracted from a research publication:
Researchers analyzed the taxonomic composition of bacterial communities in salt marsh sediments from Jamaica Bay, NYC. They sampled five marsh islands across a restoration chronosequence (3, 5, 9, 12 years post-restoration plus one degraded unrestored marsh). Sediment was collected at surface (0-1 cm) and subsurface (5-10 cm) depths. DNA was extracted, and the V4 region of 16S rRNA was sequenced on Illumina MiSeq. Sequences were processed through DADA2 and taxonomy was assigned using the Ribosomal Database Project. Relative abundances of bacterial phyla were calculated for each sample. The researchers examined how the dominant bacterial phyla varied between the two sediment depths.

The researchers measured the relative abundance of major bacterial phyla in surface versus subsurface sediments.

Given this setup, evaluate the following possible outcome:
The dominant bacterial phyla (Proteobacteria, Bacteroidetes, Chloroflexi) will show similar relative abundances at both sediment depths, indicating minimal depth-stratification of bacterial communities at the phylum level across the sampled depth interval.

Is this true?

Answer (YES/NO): NO